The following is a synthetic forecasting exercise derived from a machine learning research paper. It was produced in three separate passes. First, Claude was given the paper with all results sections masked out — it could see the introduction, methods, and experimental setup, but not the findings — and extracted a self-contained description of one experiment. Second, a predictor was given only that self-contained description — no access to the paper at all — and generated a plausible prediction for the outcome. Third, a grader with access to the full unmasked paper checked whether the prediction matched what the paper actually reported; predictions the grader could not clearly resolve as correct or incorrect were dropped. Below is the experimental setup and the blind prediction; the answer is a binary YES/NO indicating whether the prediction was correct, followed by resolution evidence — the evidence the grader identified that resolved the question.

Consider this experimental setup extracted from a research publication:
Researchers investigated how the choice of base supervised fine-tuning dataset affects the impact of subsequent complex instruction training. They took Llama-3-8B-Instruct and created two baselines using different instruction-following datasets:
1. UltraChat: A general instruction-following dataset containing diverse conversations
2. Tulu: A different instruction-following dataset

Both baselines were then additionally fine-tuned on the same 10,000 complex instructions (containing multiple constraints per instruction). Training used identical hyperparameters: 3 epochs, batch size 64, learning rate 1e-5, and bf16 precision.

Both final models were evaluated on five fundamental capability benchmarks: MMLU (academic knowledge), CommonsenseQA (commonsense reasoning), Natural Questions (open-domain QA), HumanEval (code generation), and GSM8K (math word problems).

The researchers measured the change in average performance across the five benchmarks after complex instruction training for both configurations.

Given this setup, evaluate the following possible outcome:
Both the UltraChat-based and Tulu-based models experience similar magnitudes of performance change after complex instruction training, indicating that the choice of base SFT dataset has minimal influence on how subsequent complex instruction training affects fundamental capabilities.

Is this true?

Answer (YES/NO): NO